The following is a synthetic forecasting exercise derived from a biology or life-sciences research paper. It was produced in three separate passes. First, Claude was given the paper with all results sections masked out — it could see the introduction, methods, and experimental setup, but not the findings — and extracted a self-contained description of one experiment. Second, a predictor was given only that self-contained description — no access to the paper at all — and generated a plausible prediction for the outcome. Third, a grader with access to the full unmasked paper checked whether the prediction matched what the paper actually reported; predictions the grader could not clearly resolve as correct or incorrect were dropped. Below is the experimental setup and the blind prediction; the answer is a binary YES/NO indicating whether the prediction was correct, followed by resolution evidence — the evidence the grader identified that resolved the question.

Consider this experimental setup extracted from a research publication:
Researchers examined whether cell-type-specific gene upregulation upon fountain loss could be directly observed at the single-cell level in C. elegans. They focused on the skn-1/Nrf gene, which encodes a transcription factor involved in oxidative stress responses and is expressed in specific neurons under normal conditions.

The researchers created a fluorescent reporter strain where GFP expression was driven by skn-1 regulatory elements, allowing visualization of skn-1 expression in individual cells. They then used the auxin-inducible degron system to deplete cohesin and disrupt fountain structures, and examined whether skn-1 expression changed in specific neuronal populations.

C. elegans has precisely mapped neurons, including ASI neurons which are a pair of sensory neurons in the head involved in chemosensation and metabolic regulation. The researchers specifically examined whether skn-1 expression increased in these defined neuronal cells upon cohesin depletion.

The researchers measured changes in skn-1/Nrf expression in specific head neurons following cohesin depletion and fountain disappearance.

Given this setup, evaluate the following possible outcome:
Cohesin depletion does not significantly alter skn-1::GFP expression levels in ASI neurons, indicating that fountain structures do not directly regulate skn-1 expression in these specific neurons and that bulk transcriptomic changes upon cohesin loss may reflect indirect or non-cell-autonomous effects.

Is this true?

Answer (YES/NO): NO